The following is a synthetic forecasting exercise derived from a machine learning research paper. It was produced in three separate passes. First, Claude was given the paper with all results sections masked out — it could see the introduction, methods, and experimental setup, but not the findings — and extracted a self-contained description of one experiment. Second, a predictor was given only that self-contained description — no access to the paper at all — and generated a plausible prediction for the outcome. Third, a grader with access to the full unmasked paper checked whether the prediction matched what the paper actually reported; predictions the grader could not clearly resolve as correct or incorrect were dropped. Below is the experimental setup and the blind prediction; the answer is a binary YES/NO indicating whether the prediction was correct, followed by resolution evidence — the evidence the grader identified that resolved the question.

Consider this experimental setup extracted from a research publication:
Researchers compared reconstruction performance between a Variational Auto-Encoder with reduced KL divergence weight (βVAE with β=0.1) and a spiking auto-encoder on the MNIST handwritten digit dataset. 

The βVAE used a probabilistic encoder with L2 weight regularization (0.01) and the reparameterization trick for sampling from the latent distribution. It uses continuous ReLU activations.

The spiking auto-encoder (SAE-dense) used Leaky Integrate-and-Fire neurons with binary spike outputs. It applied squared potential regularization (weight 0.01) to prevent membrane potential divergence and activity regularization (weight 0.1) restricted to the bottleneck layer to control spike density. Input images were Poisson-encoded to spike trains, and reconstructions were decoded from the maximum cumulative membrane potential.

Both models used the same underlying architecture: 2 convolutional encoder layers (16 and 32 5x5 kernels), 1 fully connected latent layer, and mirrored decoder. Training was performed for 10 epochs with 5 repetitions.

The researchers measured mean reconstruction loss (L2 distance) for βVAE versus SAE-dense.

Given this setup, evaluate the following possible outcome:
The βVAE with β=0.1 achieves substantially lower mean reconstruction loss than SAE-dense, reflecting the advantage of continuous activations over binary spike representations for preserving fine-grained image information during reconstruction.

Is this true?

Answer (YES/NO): NO